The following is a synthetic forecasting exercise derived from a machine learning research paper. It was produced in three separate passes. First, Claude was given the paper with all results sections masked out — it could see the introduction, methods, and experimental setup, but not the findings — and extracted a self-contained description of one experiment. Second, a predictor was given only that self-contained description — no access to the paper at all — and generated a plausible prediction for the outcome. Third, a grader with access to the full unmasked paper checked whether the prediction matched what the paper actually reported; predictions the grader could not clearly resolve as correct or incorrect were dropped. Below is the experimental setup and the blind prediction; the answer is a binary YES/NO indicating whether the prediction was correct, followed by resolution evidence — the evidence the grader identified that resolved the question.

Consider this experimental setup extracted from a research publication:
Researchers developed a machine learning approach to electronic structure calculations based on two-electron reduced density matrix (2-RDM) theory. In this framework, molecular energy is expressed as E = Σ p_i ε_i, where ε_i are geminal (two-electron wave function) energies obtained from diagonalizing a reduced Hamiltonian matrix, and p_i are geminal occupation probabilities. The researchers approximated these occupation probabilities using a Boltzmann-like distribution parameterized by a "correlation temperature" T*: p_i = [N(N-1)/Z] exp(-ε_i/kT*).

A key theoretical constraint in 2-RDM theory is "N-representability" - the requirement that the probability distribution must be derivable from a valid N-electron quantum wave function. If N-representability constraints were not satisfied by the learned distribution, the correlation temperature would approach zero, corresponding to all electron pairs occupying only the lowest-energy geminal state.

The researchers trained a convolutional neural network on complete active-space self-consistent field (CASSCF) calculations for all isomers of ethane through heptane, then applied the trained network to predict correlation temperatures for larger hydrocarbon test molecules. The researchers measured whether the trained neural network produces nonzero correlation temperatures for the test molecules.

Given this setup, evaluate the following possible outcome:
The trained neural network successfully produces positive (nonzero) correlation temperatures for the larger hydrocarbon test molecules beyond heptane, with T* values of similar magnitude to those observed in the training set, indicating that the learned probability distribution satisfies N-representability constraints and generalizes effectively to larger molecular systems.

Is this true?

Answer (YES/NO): YES